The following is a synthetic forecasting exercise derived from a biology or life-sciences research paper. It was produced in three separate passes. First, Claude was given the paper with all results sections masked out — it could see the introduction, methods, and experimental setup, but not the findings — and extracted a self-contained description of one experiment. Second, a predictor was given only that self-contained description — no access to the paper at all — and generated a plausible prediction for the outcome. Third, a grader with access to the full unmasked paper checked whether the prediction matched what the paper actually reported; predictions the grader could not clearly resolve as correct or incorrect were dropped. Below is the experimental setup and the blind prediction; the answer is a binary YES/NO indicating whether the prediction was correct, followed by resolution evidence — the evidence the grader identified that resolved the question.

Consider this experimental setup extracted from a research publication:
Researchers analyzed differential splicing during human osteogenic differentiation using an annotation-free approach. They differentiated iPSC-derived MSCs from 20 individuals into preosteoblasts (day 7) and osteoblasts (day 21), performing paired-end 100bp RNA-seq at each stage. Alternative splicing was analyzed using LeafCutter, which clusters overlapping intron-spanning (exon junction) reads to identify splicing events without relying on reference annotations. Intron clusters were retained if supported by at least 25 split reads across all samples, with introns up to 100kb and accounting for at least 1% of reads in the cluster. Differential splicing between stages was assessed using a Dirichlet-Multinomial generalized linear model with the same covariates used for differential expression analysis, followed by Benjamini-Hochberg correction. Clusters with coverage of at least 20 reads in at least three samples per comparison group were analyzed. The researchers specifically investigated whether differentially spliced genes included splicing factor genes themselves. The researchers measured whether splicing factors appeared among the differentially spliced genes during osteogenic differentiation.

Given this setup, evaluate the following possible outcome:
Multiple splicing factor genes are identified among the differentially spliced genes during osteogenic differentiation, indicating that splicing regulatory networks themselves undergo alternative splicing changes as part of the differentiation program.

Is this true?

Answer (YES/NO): YES